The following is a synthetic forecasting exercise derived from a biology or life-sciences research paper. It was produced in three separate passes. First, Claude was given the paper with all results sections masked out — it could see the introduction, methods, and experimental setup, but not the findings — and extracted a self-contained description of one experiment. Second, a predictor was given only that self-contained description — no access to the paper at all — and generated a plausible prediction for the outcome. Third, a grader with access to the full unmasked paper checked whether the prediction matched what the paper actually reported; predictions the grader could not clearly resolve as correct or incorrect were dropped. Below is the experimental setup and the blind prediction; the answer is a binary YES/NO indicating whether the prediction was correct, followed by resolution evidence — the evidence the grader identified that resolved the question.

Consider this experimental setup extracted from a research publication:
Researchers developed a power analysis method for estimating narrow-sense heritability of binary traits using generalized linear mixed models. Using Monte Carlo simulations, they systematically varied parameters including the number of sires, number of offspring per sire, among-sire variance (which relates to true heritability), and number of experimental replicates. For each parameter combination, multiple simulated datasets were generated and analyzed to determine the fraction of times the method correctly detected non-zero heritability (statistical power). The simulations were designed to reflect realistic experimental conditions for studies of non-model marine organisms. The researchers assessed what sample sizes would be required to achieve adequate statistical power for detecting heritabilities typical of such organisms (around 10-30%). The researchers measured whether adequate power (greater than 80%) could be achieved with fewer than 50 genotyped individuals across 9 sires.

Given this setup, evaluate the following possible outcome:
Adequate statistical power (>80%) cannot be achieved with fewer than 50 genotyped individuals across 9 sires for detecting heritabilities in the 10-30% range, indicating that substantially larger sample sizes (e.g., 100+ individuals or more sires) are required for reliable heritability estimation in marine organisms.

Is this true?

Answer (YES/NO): YES